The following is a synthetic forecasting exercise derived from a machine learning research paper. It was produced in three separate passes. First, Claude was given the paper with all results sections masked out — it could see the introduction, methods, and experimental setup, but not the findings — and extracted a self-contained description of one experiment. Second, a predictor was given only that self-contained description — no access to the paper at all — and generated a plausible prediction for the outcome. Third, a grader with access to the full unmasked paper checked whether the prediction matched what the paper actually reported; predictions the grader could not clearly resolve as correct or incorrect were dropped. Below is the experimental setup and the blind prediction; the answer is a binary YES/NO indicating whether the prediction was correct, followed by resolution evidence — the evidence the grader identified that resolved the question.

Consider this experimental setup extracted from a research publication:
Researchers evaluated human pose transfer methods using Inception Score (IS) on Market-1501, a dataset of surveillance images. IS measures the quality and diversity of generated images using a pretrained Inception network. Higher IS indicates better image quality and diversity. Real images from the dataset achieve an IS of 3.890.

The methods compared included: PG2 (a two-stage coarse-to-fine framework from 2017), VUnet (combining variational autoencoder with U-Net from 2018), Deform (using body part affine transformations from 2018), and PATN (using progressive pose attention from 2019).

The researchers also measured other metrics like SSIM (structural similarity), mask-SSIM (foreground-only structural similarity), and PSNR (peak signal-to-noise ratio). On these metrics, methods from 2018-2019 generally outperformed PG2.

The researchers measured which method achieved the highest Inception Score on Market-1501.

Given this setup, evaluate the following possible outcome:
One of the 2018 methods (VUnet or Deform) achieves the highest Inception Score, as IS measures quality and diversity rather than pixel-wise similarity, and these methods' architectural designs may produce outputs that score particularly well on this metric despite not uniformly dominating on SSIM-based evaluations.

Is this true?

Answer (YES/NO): NO